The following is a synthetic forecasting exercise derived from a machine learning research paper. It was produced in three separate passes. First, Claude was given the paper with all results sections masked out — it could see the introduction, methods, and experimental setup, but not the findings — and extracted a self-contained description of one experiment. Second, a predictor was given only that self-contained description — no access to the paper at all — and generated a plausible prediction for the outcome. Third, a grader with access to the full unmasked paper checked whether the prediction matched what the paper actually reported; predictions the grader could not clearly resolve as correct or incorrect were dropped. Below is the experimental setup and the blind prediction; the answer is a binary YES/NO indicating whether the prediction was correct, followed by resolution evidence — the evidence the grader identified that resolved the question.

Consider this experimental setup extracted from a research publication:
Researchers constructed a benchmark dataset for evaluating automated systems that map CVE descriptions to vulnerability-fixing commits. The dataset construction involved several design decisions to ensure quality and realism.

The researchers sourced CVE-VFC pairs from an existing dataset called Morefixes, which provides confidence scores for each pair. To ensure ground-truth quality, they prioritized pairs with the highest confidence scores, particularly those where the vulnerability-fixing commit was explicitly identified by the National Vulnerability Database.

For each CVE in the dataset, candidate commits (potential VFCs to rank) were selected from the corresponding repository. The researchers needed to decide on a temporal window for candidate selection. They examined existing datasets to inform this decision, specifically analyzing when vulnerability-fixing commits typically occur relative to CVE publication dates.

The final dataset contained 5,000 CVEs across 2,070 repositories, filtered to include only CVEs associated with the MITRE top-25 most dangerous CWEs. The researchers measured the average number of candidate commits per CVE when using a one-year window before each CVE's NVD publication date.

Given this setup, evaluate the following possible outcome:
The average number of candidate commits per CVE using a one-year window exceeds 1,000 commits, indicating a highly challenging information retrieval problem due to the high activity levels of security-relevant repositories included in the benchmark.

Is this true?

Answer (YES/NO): YES